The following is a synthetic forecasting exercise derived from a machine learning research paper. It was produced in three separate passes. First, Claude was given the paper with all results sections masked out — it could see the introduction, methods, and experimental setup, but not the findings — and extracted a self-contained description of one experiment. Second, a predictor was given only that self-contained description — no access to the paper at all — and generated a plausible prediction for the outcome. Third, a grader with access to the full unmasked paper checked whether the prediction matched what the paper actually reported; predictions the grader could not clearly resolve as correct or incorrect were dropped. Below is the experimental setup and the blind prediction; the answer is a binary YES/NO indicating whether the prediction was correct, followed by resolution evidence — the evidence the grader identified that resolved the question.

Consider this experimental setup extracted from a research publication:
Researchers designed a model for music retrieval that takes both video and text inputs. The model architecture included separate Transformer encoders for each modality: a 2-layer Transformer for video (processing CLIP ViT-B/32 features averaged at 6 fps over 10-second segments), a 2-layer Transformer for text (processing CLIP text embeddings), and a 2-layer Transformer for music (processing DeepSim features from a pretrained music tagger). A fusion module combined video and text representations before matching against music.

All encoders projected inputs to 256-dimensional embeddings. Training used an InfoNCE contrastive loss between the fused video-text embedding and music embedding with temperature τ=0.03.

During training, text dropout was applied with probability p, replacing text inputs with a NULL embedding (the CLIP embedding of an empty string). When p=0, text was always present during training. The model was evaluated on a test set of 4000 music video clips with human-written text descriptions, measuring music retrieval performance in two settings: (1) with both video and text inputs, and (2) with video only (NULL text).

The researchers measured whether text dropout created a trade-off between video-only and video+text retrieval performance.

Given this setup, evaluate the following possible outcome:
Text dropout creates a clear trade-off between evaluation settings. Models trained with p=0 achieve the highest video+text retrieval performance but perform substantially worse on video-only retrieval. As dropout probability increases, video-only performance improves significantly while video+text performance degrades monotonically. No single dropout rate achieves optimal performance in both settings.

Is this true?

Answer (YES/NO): NO